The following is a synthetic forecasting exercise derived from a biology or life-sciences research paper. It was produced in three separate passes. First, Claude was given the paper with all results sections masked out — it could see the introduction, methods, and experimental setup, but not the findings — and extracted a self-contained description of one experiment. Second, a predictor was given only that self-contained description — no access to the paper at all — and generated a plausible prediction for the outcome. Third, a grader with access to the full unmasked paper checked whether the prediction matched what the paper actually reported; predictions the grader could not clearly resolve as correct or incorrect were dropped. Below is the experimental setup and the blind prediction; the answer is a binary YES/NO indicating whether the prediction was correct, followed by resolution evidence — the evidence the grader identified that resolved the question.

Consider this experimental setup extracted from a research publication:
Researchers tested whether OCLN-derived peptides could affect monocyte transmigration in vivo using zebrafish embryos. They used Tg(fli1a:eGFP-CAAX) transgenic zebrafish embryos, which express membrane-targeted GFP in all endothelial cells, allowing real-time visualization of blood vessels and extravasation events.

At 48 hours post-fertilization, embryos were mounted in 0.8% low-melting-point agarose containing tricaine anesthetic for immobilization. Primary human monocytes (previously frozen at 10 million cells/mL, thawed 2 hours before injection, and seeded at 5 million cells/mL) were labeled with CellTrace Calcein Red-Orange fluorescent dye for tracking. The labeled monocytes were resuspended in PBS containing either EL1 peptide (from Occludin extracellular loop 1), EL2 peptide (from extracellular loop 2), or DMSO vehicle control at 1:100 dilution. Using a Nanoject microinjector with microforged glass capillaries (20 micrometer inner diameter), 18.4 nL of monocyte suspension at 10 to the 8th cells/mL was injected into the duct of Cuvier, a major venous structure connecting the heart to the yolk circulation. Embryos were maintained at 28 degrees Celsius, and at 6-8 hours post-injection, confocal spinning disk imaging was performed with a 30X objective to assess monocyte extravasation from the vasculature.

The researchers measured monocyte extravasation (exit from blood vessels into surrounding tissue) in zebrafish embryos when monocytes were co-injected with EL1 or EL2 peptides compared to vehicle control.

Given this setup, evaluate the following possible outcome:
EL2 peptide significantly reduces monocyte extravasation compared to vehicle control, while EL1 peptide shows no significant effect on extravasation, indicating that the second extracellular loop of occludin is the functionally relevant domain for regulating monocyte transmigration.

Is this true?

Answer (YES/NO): YES